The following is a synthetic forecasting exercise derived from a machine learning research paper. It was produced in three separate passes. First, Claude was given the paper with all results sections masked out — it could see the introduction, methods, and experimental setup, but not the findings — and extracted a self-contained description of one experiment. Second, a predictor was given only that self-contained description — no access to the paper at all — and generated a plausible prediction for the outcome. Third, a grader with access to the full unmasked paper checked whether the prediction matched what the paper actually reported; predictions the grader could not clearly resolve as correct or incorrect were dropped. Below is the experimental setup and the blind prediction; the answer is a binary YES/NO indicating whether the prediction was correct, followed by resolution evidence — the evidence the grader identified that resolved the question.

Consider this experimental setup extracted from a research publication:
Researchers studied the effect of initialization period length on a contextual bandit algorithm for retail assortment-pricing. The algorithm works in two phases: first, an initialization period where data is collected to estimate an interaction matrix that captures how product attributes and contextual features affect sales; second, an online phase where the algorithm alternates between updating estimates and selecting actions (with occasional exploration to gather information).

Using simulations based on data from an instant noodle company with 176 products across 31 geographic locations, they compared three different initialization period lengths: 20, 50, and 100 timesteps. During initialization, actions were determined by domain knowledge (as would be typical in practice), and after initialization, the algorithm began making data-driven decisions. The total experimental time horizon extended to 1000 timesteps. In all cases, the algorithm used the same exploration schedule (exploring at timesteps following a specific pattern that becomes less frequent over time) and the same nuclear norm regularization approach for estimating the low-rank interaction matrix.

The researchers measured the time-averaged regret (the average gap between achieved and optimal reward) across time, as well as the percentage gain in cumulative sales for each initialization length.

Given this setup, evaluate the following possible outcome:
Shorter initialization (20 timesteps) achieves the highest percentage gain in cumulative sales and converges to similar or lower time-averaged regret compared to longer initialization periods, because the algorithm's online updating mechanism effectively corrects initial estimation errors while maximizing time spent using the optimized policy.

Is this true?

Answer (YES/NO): NO